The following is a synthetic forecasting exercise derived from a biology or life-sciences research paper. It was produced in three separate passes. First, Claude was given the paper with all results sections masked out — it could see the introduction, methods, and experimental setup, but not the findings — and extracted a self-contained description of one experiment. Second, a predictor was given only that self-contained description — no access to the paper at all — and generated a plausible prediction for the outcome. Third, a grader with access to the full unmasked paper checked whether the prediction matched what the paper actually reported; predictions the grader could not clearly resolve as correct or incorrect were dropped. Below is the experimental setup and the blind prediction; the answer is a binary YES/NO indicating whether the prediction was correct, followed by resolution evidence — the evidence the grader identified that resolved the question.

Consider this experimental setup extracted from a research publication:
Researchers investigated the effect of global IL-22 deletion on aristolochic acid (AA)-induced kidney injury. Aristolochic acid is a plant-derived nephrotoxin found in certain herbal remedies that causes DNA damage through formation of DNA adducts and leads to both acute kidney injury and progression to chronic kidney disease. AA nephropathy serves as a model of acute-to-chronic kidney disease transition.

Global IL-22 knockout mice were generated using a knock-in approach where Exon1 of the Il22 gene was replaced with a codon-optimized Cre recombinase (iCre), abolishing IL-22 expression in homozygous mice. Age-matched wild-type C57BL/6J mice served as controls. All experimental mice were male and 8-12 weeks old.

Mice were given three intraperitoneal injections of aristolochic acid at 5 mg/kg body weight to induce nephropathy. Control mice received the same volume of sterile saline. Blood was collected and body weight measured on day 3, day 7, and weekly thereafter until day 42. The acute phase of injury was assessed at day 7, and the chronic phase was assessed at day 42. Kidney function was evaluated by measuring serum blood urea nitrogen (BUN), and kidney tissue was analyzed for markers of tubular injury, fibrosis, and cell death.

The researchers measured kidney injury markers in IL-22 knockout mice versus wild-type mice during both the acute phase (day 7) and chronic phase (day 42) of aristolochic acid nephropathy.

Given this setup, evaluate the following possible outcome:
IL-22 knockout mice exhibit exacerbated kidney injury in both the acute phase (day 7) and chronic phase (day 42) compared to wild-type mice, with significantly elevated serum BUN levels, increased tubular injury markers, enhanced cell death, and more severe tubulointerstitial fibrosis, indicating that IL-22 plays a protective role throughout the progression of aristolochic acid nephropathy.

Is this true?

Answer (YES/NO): NO